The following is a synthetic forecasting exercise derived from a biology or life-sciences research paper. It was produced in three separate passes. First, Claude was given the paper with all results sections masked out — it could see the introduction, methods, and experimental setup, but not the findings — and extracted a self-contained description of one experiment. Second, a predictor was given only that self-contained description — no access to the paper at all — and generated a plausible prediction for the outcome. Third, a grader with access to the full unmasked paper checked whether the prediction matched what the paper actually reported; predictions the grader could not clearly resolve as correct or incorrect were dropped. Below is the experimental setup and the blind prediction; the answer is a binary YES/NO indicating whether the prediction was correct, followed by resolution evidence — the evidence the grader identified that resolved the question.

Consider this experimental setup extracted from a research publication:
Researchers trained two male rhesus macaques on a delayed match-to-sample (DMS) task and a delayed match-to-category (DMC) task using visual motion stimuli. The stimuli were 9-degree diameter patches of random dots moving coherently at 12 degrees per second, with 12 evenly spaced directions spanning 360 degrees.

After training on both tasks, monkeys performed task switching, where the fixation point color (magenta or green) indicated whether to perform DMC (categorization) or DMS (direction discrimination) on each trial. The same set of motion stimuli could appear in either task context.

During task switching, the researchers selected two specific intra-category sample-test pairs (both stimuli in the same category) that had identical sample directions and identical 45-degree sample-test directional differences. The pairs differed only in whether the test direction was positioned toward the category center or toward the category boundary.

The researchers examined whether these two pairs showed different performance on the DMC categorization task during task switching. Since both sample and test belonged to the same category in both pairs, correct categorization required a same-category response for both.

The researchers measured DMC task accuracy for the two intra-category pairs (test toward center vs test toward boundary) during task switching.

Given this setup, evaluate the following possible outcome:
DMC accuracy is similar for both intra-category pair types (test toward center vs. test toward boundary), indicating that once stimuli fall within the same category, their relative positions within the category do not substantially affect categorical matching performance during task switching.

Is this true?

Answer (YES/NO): YES